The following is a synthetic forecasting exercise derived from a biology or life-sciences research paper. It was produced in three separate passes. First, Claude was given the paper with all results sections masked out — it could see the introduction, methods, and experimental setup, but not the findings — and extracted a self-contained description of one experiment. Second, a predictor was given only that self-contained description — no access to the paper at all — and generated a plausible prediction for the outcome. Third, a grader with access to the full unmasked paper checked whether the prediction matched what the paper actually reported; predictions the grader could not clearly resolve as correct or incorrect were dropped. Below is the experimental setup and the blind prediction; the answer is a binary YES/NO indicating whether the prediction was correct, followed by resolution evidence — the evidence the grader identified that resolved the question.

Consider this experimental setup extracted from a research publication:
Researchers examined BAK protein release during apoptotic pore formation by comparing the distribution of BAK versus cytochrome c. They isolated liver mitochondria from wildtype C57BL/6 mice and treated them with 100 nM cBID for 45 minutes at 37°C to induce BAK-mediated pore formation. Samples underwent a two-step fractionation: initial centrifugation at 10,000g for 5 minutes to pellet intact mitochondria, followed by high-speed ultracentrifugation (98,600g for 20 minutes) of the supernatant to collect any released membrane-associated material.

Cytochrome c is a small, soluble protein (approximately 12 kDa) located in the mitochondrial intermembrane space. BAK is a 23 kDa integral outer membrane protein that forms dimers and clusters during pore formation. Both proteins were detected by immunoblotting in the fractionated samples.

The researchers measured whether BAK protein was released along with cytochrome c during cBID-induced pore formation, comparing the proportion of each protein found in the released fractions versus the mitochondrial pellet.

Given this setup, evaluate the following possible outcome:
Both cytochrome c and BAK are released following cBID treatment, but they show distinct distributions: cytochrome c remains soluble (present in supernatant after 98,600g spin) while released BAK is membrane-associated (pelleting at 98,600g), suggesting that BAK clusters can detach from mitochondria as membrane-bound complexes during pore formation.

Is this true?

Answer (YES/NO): NO